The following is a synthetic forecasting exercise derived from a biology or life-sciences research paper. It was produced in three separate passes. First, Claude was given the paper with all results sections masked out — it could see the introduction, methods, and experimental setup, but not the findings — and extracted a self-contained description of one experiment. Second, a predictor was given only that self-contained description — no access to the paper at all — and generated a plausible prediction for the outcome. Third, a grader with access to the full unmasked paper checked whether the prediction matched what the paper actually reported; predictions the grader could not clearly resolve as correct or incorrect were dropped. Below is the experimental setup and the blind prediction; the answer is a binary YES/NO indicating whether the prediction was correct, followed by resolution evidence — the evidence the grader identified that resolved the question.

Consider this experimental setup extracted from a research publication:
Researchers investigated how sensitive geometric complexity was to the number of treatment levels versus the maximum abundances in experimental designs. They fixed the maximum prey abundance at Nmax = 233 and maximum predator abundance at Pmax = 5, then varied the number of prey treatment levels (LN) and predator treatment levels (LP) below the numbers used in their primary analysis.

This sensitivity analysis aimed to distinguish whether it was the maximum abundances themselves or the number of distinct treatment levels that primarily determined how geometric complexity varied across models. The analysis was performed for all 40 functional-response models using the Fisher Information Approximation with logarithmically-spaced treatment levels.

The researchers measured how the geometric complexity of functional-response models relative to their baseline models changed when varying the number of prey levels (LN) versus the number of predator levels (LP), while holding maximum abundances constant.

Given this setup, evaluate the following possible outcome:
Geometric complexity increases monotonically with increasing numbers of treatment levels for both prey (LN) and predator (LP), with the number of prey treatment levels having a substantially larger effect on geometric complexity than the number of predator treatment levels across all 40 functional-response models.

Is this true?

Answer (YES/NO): NO